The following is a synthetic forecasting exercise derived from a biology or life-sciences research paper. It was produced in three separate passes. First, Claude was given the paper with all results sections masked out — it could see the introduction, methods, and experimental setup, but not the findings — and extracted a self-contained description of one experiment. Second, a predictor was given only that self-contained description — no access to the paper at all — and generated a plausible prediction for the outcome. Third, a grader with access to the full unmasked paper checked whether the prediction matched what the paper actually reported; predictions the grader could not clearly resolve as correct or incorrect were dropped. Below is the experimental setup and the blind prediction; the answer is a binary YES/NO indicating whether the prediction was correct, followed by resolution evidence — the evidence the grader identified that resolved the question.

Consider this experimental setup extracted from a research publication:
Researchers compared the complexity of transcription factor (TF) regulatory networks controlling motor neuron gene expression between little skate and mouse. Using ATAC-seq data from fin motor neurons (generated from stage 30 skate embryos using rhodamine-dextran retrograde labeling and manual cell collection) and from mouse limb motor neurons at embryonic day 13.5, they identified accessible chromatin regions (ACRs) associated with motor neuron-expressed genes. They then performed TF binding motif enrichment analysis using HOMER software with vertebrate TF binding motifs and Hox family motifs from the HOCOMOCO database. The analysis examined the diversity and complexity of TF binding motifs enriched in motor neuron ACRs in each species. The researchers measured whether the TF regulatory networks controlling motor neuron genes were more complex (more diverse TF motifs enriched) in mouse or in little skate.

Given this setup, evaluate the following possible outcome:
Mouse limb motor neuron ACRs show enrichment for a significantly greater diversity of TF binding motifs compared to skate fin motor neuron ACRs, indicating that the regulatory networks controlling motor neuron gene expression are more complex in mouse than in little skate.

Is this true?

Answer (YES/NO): YES